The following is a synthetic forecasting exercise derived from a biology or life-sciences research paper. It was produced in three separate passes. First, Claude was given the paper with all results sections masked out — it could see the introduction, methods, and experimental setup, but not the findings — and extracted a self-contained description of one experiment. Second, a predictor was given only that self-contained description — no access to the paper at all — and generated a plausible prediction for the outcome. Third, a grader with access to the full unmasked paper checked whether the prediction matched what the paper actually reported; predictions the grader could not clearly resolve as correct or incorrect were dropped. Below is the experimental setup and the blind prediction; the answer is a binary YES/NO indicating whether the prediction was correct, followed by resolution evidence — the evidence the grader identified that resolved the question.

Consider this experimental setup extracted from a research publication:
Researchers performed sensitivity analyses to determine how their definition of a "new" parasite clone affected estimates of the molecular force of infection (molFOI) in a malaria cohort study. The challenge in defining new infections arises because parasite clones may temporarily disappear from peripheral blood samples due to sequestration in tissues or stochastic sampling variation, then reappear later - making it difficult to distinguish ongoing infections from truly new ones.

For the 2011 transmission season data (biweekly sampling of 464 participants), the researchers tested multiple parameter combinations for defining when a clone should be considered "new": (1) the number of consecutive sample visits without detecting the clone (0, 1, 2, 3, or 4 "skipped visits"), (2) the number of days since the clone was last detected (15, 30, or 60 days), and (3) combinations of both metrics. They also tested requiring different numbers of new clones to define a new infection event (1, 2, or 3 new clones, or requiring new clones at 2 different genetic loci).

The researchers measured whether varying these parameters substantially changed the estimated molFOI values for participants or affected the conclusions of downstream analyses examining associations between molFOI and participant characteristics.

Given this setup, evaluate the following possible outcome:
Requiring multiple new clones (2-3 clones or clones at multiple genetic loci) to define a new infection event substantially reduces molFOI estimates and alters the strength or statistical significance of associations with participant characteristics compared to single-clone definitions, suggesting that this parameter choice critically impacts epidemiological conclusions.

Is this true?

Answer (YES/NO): NO